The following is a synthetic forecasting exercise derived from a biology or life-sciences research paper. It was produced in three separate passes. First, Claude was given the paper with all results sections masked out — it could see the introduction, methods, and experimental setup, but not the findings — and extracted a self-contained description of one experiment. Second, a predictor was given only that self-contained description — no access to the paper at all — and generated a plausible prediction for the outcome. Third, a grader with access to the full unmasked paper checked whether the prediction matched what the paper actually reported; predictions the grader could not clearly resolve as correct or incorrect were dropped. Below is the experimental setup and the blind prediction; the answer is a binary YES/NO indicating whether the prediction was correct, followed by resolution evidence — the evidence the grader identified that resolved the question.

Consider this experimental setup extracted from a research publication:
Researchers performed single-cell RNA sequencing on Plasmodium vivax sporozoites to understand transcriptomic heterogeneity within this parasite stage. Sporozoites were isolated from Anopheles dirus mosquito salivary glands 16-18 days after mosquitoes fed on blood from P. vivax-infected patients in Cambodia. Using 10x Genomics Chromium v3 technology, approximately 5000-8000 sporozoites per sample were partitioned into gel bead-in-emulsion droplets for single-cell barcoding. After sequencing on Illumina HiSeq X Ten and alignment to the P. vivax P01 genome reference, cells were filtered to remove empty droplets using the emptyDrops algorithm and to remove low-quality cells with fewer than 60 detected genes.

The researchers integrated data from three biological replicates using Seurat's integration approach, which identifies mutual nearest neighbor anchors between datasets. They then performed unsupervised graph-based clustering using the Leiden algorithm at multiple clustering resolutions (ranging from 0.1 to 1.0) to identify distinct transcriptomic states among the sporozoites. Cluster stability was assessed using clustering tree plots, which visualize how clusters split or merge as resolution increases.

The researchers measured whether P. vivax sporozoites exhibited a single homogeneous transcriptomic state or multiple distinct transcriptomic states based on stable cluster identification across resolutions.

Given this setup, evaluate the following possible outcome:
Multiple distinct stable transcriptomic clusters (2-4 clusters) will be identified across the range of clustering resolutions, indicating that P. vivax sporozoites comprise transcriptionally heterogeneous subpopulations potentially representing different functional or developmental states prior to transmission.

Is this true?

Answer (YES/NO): YES